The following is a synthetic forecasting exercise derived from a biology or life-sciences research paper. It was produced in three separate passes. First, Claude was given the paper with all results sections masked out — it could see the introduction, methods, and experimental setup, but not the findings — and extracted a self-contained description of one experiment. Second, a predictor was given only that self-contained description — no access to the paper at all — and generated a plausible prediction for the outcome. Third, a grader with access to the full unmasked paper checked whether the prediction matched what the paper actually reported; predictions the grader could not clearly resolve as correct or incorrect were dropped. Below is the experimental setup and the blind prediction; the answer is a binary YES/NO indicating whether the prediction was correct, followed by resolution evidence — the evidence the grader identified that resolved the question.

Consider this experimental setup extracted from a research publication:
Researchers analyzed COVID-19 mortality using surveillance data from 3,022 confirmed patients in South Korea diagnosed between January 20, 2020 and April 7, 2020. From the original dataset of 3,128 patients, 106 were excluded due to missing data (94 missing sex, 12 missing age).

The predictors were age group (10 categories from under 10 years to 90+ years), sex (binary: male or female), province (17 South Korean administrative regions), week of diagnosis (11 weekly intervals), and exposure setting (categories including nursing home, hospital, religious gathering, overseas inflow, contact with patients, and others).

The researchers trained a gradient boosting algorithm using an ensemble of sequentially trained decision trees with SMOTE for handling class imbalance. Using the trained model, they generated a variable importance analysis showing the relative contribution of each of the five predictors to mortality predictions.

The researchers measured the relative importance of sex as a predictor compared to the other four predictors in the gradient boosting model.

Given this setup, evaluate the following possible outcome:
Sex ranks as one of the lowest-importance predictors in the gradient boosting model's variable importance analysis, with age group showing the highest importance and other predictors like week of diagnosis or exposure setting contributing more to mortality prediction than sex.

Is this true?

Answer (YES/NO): NO